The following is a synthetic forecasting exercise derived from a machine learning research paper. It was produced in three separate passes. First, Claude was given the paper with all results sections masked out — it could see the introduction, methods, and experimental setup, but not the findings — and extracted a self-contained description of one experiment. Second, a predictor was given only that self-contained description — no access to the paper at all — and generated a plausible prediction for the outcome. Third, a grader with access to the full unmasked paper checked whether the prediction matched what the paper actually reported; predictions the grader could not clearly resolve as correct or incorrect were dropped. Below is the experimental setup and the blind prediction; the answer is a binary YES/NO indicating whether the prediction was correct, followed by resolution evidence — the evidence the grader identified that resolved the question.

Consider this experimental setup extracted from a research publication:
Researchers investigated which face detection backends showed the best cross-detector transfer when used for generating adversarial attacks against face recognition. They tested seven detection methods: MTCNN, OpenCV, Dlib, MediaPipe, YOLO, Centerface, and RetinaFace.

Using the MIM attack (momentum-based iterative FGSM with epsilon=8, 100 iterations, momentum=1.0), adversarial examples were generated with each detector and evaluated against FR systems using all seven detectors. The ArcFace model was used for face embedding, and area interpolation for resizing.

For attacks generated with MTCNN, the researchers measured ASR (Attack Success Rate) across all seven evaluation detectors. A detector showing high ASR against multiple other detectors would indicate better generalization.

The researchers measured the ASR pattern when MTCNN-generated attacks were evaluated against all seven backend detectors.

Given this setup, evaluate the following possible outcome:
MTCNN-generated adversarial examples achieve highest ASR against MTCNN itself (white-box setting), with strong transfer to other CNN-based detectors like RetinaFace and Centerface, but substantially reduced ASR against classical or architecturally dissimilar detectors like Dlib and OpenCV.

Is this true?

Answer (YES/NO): NO